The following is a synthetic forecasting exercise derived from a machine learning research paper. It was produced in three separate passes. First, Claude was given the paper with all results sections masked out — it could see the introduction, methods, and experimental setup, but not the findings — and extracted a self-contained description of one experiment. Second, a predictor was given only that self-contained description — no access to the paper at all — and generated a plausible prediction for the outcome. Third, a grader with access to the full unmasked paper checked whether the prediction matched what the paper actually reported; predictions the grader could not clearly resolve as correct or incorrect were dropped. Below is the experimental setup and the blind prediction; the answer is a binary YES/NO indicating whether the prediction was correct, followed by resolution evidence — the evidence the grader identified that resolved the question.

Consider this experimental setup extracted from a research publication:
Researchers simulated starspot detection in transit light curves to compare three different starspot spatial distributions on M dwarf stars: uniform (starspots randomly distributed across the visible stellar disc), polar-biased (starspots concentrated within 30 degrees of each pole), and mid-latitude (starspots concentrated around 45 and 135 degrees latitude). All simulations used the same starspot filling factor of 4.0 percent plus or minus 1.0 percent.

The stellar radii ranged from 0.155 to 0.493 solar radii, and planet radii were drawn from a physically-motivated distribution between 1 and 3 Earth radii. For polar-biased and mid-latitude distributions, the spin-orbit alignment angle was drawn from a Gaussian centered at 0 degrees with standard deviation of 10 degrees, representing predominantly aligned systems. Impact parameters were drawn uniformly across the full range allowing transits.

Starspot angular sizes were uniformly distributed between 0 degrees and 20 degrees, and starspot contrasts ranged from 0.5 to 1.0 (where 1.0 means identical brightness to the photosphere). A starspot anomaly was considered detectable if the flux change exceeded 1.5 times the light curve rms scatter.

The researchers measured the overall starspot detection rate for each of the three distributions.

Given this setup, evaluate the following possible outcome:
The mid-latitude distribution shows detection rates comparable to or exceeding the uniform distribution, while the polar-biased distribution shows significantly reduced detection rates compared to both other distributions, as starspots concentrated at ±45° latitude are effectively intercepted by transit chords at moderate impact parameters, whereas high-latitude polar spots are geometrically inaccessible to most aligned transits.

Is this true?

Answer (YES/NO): YES